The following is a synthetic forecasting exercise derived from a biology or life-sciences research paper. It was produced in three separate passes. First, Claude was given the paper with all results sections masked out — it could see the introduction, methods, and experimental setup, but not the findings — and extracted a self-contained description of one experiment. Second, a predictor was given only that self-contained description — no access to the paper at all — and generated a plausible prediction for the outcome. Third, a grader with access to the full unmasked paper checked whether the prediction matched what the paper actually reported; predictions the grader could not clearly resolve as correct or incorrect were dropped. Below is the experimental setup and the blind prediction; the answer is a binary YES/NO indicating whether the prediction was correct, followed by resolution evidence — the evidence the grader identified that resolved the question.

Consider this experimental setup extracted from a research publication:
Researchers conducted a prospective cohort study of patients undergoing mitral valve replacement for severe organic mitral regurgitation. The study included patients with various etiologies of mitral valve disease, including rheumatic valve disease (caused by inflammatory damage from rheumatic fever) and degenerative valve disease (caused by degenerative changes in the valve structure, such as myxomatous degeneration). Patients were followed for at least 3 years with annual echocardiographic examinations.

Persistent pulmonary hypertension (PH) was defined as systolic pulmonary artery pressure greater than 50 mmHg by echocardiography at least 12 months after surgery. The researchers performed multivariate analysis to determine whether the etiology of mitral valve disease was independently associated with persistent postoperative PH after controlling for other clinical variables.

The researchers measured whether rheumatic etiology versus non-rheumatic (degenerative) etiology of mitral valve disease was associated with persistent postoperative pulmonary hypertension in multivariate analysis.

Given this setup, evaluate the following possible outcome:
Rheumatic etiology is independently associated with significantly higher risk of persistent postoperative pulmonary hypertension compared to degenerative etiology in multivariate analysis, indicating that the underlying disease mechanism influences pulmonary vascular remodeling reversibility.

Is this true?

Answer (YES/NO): NO